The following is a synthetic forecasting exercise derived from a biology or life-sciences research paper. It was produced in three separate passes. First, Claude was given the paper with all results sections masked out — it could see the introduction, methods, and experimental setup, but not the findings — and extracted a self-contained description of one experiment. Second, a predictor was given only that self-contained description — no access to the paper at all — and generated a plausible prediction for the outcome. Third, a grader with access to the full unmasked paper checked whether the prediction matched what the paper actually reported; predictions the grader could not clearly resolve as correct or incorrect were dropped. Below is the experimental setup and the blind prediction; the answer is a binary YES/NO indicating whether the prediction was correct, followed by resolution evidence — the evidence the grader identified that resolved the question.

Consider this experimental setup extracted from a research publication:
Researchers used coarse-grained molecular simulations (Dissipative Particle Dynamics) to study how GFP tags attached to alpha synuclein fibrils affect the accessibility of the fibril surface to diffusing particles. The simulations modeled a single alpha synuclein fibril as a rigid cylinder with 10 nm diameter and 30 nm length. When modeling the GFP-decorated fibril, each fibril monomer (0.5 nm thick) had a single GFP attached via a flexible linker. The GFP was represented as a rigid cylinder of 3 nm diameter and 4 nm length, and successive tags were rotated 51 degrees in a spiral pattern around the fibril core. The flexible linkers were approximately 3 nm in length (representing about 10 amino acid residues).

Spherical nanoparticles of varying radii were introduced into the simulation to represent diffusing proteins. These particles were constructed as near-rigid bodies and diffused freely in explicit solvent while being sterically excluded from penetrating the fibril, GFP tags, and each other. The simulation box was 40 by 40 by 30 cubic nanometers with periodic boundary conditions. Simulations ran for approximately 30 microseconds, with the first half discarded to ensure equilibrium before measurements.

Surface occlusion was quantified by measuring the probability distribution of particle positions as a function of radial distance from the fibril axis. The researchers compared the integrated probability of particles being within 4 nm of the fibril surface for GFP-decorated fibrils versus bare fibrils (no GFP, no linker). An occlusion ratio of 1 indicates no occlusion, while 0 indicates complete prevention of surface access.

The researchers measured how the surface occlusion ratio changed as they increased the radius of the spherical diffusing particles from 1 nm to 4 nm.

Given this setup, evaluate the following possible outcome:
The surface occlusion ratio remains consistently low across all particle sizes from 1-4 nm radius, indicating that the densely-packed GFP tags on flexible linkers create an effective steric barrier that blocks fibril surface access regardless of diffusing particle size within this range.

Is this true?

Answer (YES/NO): NO